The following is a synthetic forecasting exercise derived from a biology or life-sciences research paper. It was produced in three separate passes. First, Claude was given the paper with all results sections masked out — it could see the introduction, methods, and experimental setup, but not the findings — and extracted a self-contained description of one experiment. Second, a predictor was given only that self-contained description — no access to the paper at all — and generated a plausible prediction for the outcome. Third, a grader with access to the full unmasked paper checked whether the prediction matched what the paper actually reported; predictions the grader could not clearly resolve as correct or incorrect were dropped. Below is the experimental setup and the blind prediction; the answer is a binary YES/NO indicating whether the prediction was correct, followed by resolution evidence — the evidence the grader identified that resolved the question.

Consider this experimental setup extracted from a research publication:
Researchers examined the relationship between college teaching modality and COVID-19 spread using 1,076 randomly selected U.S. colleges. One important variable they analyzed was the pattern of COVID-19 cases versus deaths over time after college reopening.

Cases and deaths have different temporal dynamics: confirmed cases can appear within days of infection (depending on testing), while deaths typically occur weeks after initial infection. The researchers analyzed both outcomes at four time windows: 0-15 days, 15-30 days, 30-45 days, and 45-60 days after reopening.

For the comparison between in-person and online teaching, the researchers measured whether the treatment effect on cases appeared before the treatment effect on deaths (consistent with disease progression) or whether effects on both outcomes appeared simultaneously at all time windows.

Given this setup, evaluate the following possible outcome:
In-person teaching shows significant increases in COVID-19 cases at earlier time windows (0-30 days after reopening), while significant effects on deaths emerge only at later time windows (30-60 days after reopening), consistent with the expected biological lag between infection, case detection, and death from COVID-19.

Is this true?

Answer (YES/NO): NO